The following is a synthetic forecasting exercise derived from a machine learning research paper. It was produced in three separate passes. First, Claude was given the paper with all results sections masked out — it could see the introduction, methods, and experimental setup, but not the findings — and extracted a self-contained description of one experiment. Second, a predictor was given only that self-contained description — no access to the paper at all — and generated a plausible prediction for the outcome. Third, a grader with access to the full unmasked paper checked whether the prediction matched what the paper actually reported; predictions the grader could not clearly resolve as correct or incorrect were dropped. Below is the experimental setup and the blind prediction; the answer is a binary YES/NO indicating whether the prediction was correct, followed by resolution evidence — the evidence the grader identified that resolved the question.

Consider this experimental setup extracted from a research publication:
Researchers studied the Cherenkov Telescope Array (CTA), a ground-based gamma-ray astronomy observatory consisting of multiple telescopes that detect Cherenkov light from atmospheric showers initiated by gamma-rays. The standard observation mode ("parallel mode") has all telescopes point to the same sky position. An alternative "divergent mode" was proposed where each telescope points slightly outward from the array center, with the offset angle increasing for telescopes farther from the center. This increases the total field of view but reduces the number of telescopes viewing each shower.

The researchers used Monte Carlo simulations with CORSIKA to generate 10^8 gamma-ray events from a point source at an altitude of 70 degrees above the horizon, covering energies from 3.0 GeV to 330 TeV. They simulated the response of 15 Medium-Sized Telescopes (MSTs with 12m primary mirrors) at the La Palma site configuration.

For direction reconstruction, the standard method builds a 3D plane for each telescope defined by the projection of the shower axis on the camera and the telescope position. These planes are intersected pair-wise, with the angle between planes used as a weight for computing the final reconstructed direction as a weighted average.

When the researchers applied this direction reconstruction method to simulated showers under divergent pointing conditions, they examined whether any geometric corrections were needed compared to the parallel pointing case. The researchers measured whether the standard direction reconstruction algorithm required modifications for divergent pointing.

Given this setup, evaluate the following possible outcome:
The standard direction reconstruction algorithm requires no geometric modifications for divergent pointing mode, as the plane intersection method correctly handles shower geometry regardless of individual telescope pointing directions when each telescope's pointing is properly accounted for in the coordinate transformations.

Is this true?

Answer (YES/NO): YES